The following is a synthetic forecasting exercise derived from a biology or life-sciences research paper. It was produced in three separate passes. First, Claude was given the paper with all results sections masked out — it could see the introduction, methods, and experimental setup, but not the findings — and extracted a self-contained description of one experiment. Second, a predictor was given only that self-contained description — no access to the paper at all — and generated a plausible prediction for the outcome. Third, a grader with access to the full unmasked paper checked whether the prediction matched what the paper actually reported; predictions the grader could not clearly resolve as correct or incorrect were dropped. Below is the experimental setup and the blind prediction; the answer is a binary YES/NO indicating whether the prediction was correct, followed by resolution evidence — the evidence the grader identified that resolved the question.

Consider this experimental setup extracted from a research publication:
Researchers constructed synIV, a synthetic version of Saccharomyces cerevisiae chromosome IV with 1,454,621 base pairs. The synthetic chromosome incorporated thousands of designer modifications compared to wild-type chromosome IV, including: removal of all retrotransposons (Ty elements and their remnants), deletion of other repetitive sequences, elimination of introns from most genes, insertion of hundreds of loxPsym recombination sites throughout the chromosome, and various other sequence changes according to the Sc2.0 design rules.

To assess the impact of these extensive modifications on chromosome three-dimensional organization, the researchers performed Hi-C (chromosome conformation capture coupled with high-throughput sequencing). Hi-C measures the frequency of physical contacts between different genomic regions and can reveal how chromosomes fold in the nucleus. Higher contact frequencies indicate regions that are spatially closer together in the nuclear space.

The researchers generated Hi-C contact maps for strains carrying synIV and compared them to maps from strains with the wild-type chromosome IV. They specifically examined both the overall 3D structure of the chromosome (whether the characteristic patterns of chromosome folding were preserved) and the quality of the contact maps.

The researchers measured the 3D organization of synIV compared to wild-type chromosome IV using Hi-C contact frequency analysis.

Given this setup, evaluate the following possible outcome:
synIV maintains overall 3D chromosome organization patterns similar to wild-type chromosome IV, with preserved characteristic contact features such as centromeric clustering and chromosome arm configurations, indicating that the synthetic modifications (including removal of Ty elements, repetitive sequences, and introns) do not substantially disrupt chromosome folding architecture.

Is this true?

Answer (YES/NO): YES